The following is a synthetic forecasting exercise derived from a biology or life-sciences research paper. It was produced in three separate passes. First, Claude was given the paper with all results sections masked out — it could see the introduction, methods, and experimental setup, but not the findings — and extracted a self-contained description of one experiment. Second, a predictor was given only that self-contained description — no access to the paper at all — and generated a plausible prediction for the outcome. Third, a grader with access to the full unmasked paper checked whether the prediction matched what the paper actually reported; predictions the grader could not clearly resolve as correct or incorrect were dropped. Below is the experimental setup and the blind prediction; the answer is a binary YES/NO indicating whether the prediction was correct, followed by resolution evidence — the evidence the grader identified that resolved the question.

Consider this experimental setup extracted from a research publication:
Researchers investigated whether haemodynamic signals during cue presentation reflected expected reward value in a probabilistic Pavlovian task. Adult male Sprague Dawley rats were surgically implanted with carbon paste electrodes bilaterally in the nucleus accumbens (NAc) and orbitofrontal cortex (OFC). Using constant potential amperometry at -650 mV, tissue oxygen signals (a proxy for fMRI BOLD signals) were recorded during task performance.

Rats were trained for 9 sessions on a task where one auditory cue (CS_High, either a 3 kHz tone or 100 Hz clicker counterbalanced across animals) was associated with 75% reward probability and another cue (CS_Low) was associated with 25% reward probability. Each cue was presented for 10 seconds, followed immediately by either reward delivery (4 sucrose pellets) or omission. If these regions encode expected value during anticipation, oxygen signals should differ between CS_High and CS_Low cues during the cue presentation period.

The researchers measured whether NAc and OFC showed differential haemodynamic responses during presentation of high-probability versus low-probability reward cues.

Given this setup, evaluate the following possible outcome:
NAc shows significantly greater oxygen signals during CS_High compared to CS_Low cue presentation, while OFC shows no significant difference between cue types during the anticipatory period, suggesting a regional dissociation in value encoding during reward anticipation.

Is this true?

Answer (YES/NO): NO